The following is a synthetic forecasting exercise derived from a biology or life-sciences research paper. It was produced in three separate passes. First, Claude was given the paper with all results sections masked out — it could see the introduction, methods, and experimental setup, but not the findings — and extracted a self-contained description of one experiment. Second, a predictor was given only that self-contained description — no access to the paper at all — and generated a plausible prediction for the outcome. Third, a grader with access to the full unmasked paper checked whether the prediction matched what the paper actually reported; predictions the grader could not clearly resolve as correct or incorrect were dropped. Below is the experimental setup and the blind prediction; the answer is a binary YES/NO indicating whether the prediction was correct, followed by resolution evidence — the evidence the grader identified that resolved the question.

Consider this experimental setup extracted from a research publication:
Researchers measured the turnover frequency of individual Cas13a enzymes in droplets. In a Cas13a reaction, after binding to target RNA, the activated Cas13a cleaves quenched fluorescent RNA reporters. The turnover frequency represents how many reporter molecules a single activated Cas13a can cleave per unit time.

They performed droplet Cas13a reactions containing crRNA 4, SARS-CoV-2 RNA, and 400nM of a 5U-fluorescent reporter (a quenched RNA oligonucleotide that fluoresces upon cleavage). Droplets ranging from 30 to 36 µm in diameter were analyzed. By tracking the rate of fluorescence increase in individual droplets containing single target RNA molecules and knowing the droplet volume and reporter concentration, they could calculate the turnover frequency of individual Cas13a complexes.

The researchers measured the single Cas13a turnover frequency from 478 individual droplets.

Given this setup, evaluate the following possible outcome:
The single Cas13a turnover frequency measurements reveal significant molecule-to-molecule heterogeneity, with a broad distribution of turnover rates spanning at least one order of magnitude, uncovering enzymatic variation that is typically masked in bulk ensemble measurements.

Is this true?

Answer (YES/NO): NO